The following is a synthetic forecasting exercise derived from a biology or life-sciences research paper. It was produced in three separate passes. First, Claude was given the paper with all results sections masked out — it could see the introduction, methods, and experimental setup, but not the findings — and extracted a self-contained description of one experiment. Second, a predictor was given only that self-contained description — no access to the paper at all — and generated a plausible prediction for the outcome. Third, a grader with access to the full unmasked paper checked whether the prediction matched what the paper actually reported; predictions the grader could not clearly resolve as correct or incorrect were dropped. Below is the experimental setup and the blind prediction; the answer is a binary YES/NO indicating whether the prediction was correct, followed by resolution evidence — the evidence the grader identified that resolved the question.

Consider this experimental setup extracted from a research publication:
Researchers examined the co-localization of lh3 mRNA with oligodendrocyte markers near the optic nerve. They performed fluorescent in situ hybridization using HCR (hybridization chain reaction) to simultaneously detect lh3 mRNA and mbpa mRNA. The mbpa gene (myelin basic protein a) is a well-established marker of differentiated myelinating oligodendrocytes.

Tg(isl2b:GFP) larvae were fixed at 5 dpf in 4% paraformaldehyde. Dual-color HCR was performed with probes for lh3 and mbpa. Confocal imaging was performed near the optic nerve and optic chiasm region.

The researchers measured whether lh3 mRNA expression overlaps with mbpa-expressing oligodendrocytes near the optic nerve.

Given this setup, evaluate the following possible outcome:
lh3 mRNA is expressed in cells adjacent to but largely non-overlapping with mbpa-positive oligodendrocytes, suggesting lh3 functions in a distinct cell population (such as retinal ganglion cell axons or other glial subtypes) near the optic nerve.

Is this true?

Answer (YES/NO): NO